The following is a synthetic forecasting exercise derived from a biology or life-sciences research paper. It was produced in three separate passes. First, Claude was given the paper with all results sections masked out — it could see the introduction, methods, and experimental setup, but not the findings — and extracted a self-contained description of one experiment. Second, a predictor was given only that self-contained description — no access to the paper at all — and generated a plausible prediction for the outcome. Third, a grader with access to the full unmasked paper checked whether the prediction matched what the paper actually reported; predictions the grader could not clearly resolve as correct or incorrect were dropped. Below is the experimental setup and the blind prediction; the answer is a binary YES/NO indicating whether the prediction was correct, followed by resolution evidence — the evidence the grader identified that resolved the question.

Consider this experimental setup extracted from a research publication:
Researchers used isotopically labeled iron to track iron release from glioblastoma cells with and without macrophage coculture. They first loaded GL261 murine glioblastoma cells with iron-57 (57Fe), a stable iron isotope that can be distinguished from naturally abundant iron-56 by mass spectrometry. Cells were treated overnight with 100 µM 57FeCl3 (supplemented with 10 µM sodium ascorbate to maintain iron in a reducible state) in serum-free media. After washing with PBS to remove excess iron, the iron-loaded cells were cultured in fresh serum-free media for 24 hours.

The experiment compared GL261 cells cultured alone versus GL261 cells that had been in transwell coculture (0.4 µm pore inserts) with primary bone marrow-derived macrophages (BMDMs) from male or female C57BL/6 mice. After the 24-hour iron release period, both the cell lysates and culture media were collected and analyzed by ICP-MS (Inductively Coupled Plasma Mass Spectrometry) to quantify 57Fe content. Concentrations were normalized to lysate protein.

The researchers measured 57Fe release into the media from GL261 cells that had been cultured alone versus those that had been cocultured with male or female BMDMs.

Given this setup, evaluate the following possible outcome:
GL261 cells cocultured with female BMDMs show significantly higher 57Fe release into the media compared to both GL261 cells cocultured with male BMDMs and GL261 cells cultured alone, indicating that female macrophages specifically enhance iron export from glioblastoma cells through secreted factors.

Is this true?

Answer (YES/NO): NO